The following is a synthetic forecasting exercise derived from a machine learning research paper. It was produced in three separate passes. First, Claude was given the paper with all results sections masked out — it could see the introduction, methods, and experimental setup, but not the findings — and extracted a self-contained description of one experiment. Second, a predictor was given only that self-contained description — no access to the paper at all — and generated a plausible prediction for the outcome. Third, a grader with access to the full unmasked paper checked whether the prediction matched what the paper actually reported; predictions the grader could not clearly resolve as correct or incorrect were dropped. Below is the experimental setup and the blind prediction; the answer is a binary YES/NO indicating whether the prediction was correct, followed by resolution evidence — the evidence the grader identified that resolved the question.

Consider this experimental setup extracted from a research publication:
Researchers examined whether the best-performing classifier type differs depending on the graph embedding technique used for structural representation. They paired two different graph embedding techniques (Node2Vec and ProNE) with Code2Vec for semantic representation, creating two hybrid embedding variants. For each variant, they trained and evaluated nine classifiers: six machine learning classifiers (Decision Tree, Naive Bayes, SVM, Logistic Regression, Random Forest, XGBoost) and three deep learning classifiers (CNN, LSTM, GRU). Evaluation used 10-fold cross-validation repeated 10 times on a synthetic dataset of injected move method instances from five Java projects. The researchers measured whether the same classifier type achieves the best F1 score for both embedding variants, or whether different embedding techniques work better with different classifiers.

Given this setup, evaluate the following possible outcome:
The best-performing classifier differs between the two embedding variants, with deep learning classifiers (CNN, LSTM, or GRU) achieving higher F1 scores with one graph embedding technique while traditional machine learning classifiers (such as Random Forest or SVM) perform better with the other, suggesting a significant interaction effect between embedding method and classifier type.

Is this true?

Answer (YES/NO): NO